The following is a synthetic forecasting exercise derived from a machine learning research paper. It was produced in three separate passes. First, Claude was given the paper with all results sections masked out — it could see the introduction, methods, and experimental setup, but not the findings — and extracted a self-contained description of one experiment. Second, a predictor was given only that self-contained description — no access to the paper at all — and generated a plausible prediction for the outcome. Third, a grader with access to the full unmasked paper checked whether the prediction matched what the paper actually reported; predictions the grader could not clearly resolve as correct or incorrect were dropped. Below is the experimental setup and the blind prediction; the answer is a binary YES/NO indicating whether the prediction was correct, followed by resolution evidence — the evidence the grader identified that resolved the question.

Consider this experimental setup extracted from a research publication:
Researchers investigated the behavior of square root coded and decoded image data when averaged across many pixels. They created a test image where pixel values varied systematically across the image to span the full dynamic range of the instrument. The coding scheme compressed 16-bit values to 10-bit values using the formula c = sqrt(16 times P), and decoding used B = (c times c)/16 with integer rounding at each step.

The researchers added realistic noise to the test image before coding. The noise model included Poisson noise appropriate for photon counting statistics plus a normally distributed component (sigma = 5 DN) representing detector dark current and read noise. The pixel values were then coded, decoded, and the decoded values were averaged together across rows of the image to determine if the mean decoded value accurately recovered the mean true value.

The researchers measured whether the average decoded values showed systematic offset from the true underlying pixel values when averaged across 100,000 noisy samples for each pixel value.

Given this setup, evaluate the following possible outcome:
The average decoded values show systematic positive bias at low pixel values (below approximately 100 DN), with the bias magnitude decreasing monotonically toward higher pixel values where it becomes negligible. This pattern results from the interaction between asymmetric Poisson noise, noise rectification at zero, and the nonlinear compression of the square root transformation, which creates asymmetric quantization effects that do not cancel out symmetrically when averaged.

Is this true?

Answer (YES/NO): NO